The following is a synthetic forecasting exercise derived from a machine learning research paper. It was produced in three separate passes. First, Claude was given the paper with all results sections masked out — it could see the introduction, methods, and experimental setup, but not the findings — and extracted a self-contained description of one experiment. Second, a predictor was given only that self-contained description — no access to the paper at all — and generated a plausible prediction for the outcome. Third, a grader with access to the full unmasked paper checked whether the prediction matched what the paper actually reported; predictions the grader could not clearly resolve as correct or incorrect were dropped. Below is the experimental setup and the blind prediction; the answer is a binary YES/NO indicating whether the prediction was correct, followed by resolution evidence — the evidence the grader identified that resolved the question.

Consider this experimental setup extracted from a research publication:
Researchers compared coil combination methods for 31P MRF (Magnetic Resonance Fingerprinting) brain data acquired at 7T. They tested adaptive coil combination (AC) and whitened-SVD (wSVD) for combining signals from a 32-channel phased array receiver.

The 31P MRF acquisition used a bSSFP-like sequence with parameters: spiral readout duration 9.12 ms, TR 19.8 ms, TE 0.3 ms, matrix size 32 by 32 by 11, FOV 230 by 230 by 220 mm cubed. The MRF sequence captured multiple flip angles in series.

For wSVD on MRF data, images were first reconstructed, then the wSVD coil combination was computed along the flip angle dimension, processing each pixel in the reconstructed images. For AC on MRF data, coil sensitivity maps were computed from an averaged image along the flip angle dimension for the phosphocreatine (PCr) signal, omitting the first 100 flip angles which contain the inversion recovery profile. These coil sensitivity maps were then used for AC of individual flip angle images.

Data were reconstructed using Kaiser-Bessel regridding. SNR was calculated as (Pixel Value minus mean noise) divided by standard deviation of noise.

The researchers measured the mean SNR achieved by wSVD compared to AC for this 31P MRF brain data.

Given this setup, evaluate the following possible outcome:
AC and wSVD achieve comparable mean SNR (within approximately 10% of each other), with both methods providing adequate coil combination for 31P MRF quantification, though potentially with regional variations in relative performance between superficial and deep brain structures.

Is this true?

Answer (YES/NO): NO